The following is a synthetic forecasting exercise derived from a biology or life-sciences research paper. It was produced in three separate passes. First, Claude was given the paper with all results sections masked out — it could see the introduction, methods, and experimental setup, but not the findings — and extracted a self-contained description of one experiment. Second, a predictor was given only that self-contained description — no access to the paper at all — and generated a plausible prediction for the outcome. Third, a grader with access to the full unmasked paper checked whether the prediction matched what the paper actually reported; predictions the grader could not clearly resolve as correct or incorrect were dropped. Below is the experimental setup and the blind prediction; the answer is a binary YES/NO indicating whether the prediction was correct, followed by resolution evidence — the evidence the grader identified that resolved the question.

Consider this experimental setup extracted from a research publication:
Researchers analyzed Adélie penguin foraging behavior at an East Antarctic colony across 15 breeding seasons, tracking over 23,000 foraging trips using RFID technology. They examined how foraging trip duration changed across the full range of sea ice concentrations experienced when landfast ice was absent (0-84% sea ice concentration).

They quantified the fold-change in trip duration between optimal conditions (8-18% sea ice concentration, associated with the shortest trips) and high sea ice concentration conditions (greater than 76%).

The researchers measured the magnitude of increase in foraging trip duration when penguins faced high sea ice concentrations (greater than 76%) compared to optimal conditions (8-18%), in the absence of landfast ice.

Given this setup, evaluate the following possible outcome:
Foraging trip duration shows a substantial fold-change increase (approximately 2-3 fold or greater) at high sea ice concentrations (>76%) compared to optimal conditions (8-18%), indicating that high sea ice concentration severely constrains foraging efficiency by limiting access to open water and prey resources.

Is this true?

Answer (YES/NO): YES